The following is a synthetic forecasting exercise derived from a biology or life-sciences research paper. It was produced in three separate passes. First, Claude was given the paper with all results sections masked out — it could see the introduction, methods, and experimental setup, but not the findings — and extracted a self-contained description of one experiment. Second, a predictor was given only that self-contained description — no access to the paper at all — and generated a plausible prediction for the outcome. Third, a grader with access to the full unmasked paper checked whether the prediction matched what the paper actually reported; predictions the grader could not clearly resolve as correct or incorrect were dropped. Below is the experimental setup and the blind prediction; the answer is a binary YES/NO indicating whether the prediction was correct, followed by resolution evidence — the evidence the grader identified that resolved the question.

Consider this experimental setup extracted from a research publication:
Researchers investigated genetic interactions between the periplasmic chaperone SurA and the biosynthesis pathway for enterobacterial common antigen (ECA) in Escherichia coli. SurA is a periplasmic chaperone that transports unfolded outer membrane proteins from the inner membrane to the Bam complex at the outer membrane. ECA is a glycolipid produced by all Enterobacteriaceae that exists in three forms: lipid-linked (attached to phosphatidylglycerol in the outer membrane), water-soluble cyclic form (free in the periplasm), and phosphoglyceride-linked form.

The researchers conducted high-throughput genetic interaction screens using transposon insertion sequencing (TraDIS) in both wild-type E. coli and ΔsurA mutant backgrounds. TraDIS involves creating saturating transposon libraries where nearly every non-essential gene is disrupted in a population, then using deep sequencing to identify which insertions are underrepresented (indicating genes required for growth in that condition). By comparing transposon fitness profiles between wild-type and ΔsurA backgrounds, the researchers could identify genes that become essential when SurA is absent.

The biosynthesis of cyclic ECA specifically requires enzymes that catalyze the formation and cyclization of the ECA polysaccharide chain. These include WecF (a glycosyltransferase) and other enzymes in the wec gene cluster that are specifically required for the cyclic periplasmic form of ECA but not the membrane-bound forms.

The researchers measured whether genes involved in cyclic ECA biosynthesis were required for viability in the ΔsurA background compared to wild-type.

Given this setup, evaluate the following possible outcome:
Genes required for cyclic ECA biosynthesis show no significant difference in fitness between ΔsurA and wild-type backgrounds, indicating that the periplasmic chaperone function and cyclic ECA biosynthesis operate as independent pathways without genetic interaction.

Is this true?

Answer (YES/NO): NO